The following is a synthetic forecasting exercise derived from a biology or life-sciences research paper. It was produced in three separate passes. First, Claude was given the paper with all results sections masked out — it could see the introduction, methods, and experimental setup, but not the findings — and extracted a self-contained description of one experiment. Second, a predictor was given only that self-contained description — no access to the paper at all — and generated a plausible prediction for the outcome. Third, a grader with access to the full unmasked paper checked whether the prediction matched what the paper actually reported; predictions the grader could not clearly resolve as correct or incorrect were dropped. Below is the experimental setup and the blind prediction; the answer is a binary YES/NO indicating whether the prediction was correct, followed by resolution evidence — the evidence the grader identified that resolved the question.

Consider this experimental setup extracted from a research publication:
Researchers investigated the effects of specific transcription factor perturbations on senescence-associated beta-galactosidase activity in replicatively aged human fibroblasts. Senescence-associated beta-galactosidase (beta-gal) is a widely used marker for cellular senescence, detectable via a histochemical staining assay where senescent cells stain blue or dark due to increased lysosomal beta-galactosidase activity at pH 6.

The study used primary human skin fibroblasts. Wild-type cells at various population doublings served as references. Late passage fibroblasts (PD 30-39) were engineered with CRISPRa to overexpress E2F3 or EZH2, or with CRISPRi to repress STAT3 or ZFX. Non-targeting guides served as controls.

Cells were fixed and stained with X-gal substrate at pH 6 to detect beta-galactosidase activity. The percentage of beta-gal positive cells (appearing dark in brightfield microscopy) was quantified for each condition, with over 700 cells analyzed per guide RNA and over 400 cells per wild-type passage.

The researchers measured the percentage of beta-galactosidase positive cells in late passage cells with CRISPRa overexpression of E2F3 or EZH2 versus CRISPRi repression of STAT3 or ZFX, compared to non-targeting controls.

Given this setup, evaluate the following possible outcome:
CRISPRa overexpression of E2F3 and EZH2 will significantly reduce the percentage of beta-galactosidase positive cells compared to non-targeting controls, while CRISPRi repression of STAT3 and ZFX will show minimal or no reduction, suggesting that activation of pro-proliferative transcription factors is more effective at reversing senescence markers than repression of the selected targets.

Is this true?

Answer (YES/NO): YES